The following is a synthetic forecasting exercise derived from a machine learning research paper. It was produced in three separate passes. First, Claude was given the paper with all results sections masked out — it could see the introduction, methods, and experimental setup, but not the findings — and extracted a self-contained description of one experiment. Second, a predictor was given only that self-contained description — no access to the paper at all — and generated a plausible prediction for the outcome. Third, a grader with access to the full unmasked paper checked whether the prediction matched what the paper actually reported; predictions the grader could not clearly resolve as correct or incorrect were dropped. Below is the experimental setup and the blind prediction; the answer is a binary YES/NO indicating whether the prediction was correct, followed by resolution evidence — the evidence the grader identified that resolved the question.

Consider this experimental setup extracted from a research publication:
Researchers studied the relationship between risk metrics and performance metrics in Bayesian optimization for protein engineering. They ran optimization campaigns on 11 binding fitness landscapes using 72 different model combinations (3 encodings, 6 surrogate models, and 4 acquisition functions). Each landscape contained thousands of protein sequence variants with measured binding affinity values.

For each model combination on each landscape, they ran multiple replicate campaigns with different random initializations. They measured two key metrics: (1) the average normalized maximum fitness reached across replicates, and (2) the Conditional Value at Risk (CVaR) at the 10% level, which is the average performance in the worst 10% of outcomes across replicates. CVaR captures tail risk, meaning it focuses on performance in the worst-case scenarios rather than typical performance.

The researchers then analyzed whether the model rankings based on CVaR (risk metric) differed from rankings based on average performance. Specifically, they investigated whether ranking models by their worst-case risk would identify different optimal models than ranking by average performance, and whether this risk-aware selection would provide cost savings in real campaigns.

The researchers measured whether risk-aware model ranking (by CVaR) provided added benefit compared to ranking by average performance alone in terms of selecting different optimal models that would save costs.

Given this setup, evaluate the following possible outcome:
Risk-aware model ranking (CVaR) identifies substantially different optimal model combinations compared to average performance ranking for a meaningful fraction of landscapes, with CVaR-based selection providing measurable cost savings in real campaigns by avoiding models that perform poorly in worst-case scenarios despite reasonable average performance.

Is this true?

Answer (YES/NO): NO